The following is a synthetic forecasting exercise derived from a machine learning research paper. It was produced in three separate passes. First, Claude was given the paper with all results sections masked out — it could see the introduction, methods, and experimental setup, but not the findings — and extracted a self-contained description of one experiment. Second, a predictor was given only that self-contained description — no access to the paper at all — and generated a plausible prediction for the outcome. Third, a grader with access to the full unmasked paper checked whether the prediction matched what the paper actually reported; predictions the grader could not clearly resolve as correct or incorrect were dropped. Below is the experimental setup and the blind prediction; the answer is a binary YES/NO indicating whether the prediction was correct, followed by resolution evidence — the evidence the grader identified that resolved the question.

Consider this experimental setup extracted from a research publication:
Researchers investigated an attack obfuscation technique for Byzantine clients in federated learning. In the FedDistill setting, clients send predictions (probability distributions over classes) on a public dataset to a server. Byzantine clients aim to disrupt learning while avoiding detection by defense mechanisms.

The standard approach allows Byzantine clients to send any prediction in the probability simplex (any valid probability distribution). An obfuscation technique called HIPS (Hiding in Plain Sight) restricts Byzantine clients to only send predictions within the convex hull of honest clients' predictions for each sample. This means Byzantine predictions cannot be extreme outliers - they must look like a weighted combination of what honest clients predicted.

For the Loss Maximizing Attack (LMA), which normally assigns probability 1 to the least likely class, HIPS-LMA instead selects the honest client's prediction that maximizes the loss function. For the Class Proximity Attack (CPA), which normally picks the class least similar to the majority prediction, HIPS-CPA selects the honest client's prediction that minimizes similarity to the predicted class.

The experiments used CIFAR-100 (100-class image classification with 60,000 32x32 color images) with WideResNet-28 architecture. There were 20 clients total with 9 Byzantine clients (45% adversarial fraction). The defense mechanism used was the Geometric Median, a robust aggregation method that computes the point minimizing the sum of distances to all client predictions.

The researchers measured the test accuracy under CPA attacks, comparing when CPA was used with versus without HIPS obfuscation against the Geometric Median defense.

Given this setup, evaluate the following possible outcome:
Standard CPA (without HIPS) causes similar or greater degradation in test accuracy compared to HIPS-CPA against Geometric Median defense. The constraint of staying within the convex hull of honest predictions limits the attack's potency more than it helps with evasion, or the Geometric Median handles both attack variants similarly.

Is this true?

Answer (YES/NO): NO